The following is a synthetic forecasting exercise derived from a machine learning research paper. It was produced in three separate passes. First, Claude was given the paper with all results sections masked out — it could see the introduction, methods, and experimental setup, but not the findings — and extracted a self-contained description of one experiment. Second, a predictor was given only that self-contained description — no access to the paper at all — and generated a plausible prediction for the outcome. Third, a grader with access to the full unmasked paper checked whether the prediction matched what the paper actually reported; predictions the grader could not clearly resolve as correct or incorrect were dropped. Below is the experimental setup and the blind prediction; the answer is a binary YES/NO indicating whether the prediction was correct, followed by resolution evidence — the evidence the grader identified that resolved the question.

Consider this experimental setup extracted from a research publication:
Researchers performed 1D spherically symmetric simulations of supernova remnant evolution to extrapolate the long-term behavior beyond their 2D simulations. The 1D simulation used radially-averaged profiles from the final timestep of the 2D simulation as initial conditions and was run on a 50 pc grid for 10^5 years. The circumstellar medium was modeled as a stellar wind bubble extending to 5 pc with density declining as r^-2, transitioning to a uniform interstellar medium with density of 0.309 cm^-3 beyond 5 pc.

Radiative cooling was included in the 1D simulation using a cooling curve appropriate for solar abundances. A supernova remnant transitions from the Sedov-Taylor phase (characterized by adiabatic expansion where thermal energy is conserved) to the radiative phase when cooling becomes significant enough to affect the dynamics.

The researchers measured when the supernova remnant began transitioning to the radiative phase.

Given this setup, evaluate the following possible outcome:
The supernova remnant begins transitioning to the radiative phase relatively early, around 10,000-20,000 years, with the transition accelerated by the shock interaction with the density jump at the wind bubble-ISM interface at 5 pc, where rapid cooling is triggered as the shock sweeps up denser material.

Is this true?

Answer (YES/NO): NO